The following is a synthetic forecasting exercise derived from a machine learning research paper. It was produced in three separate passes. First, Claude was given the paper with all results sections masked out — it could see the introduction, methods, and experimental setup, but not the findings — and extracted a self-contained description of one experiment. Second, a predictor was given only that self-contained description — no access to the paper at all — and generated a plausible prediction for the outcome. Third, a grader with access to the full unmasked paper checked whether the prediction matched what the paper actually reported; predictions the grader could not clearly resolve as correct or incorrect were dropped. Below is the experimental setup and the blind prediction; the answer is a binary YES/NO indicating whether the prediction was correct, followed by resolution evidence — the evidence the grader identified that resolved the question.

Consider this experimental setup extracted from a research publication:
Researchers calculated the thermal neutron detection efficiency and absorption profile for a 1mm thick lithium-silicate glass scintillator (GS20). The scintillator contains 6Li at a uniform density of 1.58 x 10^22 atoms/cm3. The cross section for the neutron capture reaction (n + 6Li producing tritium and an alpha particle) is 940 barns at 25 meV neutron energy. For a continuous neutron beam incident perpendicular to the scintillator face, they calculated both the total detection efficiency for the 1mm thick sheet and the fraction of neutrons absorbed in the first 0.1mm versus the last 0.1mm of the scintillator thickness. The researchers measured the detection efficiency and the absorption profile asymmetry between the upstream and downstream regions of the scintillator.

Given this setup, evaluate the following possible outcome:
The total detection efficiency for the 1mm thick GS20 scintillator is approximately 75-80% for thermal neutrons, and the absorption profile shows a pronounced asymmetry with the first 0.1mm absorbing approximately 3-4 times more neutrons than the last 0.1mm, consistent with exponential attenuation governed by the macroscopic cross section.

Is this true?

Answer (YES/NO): YES